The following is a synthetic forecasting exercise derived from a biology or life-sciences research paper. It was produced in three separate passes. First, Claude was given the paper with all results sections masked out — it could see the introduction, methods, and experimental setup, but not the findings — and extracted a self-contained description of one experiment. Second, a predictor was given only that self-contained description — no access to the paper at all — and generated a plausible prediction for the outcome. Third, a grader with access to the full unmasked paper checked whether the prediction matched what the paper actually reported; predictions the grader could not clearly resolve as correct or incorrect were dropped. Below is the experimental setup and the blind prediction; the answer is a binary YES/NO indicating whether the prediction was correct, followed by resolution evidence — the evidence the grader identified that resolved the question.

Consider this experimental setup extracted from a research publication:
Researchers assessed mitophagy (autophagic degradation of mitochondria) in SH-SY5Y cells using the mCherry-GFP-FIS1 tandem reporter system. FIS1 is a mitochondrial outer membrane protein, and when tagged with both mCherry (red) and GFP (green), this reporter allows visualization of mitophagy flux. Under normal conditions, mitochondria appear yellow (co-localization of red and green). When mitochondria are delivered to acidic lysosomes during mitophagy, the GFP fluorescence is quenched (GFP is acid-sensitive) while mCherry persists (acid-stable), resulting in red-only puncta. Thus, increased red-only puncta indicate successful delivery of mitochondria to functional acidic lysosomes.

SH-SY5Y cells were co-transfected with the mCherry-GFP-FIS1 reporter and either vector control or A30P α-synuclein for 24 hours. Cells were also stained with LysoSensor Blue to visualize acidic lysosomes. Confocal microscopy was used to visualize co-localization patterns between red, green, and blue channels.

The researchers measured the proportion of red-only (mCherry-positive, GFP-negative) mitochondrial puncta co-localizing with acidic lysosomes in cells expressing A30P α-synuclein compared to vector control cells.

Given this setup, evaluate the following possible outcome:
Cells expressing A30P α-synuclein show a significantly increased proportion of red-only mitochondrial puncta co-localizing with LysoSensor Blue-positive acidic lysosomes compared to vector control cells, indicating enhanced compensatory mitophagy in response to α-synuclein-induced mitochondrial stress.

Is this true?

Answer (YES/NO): NO